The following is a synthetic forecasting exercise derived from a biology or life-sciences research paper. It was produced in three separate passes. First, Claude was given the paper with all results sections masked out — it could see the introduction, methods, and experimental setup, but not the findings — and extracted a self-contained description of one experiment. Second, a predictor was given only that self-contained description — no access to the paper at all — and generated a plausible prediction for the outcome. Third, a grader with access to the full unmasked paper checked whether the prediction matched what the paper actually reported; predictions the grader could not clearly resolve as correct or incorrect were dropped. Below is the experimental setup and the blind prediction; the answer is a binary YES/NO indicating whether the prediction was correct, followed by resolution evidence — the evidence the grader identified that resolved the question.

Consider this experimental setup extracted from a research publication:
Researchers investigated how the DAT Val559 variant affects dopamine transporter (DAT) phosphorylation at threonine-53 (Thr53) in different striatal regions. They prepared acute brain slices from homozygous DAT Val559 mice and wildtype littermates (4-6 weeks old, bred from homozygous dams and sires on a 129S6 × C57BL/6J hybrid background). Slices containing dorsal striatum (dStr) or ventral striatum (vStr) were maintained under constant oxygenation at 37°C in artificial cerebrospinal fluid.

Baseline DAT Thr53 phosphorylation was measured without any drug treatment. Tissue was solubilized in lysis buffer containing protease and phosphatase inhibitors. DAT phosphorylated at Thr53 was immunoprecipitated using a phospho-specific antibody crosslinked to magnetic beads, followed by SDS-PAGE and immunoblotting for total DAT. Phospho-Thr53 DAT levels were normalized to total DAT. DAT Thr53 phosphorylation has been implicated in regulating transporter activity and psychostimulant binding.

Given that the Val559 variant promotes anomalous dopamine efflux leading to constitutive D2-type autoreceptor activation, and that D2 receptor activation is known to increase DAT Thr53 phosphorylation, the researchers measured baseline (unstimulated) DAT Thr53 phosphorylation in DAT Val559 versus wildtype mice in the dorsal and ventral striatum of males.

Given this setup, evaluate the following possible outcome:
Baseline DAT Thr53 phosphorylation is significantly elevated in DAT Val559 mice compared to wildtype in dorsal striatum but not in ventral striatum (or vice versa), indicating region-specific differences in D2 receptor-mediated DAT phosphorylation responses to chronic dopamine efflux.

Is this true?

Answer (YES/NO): YES